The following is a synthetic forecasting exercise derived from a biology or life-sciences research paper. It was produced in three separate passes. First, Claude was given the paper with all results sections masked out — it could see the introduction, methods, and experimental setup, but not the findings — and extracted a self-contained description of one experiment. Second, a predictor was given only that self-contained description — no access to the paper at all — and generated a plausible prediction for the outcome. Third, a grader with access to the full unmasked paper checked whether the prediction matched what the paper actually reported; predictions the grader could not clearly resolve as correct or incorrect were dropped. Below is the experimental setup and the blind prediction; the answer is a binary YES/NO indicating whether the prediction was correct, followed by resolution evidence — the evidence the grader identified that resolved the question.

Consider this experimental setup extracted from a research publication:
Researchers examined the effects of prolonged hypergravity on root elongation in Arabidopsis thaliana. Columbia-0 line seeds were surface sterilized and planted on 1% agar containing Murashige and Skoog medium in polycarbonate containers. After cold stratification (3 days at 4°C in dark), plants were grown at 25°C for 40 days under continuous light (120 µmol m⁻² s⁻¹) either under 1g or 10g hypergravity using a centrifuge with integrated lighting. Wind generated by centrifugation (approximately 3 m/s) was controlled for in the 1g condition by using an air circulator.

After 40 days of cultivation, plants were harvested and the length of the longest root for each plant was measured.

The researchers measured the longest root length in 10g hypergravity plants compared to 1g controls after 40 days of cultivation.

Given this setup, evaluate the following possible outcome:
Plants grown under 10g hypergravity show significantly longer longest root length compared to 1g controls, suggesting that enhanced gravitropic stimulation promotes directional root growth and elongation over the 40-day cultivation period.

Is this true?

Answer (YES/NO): NO